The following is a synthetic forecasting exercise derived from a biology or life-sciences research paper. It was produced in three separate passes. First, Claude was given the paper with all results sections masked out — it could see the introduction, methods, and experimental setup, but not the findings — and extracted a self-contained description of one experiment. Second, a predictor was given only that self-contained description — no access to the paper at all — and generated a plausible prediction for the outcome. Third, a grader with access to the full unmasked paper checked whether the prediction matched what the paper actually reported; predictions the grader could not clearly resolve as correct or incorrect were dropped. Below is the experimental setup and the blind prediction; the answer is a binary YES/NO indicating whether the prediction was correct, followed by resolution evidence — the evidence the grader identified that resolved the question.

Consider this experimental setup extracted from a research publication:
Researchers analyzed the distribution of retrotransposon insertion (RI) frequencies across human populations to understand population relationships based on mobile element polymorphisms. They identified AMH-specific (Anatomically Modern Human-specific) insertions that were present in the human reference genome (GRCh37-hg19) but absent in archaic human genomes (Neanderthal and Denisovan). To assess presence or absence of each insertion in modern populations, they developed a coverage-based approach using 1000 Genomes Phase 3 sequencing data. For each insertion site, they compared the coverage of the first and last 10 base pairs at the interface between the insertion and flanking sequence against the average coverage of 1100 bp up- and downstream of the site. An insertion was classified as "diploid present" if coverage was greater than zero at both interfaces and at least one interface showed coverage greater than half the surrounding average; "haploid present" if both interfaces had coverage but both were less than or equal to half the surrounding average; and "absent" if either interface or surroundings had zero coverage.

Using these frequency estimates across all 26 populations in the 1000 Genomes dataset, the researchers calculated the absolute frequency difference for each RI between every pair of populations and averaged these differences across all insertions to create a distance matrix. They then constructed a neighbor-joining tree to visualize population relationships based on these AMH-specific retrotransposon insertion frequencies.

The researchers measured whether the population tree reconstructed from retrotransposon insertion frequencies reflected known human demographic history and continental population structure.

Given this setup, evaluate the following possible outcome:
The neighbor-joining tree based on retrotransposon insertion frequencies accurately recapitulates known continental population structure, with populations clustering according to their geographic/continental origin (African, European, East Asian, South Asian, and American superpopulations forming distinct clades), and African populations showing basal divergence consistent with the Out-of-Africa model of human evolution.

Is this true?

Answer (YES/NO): NO